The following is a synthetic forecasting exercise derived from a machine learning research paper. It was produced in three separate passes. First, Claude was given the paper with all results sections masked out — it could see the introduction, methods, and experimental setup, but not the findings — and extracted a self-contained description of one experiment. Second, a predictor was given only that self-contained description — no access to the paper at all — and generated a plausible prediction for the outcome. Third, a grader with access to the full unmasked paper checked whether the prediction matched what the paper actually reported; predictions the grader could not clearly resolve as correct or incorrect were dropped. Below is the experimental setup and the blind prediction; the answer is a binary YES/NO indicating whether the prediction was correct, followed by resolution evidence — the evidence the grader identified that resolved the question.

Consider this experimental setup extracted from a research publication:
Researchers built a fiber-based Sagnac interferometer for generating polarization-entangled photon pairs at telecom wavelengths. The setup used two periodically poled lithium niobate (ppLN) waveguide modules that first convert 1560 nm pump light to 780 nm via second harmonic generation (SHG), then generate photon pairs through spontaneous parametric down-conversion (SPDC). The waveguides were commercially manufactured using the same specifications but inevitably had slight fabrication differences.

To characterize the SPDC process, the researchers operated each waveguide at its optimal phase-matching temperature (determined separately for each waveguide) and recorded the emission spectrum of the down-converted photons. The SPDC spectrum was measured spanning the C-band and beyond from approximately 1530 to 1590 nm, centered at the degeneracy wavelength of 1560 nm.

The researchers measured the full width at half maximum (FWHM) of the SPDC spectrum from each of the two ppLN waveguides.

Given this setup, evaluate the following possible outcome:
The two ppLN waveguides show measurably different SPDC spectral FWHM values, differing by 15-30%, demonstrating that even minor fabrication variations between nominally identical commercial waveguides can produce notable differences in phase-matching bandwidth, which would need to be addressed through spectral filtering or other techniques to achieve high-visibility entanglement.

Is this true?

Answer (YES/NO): YES